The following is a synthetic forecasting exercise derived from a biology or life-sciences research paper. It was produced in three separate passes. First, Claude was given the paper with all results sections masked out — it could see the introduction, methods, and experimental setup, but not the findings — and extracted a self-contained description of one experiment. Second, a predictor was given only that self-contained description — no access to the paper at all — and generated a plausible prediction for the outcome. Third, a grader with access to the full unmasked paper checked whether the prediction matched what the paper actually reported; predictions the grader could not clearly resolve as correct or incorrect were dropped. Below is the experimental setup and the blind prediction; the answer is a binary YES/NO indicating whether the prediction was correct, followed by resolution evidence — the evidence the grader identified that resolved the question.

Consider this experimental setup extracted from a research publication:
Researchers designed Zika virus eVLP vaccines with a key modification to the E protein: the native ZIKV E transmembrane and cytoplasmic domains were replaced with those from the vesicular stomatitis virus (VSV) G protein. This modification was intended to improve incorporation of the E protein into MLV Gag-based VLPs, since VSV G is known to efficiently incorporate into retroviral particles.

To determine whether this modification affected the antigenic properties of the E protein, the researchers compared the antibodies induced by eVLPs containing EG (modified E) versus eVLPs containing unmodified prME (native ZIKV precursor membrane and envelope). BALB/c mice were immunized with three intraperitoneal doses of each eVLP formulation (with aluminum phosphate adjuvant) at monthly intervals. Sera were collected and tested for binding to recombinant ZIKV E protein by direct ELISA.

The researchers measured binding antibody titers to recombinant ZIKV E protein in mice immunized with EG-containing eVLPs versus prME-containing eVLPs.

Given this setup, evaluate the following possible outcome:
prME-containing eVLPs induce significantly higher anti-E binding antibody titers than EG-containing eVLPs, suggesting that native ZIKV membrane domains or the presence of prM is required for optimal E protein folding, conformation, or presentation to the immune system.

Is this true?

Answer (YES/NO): NO